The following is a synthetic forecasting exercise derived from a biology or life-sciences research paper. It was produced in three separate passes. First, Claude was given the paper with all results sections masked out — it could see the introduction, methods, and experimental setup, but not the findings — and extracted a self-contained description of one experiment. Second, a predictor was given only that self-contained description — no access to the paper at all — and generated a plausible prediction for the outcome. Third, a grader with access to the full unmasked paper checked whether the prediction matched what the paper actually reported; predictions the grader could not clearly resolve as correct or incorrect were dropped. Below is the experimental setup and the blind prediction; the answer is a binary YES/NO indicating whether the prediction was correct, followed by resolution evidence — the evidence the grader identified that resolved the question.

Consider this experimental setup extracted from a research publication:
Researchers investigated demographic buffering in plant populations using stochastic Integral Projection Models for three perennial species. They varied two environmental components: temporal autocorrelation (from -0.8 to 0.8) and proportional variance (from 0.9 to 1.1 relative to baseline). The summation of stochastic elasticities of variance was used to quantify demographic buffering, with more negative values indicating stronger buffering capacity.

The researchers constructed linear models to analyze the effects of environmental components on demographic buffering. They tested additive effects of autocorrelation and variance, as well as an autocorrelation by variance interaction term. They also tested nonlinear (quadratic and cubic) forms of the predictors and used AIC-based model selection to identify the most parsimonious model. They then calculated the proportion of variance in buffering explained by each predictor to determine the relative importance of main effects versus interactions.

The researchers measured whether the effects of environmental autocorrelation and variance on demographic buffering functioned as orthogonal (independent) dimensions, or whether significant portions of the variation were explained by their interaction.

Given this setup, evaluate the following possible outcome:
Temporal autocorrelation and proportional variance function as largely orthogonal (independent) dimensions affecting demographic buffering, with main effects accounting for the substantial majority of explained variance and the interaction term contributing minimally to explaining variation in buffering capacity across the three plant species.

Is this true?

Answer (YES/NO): YES